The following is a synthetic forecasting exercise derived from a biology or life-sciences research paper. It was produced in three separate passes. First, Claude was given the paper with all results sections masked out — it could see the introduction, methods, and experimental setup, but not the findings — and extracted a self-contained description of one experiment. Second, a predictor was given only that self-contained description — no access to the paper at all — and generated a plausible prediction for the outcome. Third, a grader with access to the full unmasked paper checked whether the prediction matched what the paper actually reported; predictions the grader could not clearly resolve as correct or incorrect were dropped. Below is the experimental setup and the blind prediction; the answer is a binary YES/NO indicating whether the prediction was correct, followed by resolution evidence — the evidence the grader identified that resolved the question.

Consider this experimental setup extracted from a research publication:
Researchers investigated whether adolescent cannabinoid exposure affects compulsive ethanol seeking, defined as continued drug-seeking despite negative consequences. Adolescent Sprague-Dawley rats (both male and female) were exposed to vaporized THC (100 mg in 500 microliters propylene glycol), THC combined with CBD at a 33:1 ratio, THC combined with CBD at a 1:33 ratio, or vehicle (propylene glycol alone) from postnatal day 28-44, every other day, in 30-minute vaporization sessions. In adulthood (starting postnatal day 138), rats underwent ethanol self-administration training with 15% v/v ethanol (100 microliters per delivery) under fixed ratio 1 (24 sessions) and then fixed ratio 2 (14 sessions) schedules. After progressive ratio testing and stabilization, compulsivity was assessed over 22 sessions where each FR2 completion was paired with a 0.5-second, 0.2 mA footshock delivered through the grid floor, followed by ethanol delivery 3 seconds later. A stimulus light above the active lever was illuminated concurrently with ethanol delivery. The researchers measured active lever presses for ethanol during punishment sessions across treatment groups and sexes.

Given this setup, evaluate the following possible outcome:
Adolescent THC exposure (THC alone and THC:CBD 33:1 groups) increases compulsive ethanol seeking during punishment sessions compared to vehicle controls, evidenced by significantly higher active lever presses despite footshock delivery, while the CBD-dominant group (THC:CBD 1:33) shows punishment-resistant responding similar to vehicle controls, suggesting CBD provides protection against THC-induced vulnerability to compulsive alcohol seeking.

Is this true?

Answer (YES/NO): NO